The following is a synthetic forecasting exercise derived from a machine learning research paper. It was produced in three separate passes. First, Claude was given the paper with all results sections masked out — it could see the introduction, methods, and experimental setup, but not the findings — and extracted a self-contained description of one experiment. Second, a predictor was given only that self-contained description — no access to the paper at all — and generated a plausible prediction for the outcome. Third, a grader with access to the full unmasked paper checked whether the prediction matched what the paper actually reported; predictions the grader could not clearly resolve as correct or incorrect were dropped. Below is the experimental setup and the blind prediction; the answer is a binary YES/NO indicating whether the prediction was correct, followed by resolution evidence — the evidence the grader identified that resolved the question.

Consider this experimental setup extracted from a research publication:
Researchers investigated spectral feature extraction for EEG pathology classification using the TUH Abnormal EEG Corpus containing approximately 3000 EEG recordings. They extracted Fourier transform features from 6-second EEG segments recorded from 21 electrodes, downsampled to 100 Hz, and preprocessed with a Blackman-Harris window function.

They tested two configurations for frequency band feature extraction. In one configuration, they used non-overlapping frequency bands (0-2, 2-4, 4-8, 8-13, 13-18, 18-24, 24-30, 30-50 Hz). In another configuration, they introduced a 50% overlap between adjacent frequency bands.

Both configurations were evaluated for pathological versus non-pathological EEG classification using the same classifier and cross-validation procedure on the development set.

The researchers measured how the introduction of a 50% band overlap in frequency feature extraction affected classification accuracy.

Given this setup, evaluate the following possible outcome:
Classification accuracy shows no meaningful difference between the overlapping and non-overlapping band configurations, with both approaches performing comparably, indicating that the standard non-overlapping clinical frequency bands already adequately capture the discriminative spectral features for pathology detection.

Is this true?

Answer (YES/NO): NO